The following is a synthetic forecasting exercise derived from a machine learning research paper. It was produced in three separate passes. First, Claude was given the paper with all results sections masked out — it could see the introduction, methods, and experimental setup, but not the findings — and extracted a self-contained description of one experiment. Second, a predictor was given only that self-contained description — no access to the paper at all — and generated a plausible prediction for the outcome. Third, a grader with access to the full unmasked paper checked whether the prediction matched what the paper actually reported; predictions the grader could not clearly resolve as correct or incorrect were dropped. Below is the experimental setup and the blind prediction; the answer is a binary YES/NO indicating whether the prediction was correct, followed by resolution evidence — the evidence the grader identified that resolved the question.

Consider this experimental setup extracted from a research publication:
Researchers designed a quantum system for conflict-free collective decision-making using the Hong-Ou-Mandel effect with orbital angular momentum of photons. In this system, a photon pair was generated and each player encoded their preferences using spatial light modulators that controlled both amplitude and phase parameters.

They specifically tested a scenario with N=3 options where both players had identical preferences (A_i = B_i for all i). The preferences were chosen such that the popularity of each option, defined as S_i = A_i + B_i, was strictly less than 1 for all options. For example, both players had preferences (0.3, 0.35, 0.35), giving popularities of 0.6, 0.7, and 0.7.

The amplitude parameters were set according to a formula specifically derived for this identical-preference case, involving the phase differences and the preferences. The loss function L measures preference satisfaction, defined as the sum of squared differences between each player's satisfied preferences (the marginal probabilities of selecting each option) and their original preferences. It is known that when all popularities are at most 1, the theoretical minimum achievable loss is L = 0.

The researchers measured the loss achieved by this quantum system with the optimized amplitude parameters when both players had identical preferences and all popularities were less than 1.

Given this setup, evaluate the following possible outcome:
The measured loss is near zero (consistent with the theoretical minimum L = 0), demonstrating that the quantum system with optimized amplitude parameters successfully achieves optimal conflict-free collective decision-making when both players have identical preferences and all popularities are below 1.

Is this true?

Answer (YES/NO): YES